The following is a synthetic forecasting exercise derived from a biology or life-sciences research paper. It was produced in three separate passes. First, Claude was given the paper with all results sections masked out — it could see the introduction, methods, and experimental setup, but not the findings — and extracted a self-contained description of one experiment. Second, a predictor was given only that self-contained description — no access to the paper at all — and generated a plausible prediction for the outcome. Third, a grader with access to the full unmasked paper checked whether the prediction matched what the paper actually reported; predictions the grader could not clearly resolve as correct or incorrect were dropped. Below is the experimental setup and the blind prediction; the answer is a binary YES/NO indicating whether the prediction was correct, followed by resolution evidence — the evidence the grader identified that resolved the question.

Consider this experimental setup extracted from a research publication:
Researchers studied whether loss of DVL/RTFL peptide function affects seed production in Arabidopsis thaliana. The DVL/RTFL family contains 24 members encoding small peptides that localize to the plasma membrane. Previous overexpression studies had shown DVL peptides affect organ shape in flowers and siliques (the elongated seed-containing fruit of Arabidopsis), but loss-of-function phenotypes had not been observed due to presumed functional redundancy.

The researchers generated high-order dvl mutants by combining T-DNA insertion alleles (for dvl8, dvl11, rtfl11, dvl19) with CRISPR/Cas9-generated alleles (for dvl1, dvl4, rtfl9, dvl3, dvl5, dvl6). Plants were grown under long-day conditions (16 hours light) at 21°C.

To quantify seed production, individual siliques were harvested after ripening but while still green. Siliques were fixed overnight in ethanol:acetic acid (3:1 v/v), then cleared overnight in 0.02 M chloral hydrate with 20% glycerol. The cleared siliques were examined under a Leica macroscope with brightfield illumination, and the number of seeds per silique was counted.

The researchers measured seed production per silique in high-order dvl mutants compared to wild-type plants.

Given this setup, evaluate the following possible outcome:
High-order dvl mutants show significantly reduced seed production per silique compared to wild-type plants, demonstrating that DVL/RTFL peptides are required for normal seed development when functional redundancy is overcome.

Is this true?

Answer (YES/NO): NO